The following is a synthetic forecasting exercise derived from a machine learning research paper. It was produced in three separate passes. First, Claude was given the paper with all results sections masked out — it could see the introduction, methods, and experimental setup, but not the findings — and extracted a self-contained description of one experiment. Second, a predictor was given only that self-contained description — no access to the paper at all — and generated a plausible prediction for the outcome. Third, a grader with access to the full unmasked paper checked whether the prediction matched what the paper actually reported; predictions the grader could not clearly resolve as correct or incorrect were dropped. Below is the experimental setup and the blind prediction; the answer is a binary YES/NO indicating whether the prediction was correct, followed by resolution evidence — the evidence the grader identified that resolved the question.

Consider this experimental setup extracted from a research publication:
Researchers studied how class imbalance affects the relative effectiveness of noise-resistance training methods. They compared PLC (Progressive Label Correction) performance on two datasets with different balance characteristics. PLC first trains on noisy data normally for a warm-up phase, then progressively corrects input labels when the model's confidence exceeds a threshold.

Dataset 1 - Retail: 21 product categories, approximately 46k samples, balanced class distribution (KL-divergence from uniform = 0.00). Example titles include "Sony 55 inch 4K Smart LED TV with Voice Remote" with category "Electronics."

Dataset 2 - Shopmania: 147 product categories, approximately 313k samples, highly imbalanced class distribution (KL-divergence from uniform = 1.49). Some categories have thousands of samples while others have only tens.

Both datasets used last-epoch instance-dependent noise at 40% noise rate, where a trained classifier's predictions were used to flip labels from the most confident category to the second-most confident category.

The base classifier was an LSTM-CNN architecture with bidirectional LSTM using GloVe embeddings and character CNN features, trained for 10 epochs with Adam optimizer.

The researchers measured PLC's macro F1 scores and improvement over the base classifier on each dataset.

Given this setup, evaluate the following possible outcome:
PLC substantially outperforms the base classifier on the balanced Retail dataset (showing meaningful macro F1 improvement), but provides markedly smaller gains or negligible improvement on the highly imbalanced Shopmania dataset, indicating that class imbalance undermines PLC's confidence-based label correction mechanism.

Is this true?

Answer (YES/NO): YES